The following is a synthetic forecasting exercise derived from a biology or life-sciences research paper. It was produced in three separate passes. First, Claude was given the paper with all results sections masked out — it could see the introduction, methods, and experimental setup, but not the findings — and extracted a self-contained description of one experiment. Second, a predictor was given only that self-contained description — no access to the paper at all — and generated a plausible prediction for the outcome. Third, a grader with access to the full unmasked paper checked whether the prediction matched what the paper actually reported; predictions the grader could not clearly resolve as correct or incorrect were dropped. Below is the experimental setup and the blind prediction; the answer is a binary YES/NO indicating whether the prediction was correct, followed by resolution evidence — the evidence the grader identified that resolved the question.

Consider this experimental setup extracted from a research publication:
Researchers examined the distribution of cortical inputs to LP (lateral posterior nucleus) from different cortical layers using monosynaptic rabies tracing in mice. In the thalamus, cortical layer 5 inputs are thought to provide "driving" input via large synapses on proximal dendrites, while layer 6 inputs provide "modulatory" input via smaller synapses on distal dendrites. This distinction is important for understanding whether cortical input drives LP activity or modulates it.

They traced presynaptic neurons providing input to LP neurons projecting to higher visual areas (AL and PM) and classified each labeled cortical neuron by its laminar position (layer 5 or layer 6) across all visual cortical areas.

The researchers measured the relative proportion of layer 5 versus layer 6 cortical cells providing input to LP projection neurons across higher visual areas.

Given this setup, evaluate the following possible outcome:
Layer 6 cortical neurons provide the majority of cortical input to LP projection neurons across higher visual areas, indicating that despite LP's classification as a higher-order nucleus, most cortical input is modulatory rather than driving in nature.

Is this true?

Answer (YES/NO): NO